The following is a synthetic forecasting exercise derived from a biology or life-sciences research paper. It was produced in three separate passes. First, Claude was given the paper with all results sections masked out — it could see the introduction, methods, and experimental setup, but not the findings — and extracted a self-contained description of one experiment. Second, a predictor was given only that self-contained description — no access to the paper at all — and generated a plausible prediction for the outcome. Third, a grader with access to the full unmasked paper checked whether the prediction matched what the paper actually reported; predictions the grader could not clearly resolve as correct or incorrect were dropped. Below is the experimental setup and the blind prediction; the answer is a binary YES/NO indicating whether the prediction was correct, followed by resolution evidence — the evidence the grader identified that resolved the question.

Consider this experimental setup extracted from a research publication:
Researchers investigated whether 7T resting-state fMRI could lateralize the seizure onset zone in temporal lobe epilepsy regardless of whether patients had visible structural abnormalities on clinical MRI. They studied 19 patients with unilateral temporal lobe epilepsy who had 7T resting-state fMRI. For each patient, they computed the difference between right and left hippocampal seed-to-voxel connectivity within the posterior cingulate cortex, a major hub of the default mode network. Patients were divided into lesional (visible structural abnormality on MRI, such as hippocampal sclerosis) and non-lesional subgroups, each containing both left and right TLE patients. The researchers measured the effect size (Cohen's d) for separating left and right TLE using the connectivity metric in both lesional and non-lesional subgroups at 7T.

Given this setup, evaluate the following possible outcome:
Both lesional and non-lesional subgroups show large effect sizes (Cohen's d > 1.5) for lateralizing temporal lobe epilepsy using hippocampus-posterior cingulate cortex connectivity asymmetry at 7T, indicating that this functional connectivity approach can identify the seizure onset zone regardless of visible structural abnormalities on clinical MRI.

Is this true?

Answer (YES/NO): YES